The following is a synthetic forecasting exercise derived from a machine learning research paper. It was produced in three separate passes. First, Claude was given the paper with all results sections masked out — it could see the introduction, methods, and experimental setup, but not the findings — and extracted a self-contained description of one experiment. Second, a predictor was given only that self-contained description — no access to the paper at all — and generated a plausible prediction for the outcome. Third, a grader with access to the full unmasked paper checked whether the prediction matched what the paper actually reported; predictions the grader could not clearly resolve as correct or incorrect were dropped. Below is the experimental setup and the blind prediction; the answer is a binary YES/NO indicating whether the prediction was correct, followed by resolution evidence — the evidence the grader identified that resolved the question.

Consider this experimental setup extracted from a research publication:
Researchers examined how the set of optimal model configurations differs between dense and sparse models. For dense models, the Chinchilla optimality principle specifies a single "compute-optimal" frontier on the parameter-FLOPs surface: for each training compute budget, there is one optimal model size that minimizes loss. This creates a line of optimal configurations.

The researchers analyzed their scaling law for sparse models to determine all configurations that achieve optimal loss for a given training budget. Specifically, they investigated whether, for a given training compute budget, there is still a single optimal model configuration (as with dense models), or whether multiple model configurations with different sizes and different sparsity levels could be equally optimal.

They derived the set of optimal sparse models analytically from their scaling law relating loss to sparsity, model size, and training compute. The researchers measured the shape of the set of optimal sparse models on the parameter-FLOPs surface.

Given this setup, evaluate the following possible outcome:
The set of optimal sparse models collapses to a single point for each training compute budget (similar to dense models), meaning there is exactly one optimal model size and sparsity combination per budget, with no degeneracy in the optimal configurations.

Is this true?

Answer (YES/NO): NO